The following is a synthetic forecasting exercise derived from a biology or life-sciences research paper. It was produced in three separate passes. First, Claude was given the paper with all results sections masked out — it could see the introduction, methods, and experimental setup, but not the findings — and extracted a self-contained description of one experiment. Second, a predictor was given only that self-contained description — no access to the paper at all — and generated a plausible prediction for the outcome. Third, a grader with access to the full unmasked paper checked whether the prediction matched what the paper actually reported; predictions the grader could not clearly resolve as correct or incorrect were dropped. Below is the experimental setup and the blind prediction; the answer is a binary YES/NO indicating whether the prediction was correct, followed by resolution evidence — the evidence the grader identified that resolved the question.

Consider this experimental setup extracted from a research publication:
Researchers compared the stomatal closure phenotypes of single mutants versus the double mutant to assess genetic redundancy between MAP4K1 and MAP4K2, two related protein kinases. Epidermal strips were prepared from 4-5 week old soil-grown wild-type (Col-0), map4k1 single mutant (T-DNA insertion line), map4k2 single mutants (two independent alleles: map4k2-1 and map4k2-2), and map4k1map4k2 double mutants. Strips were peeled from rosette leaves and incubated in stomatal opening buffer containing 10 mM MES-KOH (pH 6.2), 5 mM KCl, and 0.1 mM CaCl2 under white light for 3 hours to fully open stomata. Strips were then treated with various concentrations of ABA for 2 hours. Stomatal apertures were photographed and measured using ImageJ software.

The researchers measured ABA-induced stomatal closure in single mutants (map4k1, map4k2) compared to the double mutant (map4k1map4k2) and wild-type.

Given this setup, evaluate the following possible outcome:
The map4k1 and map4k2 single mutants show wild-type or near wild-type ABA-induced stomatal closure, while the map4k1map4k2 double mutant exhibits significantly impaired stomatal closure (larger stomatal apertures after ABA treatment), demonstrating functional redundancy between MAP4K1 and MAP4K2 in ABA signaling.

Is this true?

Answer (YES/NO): NO